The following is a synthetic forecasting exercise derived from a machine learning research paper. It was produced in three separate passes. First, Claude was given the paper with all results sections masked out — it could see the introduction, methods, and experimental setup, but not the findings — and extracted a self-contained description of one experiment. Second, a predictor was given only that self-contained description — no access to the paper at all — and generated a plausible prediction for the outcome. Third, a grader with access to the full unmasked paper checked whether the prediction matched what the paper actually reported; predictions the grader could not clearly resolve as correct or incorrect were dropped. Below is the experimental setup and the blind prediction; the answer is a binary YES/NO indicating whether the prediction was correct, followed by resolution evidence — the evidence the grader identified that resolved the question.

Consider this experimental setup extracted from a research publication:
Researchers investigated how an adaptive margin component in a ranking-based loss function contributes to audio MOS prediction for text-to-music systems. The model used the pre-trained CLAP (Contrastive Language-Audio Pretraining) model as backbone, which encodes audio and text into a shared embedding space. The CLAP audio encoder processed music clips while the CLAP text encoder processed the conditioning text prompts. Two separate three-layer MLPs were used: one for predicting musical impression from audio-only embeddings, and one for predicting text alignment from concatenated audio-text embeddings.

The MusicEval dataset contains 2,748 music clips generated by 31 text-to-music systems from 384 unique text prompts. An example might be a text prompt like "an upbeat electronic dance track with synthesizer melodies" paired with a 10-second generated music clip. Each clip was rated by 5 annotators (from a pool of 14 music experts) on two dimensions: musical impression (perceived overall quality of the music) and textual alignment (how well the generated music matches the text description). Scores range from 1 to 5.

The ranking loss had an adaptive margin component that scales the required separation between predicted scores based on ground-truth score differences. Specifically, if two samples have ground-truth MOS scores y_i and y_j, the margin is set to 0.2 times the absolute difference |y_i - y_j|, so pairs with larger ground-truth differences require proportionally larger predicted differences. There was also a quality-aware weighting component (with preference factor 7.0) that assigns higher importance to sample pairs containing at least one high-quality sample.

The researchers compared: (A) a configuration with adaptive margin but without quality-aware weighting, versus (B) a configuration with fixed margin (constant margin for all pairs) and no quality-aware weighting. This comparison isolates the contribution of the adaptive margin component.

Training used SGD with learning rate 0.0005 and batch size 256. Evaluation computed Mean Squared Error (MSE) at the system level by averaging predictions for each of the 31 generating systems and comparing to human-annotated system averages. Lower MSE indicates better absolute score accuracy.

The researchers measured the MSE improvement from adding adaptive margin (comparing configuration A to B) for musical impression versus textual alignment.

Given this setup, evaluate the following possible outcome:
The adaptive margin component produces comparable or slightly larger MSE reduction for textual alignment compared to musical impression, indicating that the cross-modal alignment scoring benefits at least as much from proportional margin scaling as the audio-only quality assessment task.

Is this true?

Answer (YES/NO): NO